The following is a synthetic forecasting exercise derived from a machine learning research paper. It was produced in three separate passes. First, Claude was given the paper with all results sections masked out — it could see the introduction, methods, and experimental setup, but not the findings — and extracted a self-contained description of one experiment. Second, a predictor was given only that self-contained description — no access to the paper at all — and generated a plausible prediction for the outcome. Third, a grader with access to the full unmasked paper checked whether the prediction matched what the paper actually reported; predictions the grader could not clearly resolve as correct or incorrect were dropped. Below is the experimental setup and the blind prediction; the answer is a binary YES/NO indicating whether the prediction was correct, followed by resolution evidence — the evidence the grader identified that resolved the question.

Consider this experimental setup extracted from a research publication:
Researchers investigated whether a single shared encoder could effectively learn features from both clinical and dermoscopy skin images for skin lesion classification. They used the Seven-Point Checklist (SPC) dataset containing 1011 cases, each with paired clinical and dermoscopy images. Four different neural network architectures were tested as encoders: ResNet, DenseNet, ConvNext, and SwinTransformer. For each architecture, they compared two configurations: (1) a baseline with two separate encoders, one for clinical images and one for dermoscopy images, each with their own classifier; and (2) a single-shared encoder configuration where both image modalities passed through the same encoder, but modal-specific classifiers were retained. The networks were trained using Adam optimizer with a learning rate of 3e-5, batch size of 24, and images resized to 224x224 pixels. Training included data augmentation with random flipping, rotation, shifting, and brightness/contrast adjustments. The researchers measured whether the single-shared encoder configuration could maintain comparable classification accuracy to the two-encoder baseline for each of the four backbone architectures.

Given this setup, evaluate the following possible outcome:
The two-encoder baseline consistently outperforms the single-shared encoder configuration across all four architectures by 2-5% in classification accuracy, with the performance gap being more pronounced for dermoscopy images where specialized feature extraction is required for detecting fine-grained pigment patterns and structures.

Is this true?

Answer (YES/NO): NO